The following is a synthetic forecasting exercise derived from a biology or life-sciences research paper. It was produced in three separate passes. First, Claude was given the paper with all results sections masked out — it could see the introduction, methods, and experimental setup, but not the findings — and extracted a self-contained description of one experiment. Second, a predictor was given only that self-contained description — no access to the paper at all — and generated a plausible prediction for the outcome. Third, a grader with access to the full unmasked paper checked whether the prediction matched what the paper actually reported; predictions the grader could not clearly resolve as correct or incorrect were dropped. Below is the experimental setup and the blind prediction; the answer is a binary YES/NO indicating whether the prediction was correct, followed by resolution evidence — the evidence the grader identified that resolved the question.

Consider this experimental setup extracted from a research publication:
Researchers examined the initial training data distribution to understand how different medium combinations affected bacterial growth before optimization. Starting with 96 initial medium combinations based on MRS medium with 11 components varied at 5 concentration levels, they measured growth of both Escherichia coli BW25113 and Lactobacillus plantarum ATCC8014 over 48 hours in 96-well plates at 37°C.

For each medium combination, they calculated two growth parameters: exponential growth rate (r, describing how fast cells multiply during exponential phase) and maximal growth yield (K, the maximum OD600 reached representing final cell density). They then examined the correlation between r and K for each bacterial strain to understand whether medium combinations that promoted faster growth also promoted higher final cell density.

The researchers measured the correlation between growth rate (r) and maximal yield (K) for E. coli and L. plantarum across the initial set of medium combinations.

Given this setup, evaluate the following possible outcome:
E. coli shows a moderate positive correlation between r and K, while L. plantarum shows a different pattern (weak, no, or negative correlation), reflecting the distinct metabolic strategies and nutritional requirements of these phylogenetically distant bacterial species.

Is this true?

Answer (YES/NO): NO